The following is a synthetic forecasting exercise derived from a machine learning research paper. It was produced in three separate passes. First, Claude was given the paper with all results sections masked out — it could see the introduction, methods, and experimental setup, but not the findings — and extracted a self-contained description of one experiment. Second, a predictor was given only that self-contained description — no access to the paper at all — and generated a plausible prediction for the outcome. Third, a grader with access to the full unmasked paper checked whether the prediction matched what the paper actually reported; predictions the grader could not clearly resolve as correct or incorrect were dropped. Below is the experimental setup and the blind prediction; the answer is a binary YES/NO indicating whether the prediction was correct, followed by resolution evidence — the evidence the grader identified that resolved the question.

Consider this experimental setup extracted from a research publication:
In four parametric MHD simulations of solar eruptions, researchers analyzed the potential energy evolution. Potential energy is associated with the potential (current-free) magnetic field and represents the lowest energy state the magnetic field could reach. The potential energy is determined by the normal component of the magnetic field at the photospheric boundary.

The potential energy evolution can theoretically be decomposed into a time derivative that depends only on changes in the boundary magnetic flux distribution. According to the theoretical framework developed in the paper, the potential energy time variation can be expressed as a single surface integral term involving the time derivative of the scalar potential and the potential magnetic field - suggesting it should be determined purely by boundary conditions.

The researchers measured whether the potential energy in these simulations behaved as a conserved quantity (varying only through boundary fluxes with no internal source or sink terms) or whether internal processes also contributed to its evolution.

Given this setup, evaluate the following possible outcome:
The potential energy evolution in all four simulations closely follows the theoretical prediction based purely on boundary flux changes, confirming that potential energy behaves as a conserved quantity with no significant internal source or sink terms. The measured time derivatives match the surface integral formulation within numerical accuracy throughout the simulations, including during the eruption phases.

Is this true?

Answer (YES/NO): YES